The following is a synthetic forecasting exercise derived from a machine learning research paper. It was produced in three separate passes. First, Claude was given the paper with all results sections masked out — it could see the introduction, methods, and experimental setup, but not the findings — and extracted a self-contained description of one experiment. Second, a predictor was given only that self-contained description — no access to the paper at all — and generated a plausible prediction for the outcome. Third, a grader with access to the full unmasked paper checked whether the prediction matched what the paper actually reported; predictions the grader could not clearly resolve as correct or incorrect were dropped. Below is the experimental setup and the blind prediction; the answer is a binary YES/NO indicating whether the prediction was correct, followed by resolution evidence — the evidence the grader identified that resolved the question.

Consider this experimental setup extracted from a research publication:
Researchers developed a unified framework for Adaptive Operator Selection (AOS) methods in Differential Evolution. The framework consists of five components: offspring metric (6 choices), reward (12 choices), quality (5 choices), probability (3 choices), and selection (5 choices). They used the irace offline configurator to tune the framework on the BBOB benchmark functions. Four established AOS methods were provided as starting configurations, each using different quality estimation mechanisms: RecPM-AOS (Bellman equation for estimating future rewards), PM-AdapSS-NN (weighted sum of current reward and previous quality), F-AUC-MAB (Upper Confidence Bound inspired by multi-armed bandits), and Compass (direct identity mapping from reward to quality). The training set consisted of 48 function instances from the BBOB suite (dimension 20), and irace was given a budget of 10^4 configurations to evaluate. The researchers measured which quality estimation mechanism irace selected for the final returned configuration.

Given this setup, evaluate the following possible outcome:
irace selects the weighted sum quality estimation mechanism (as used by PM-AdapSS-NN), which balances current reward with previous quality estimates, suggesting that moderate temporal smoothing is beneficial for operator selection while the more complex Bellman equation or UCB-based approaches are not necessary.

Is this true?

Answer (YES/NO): NO